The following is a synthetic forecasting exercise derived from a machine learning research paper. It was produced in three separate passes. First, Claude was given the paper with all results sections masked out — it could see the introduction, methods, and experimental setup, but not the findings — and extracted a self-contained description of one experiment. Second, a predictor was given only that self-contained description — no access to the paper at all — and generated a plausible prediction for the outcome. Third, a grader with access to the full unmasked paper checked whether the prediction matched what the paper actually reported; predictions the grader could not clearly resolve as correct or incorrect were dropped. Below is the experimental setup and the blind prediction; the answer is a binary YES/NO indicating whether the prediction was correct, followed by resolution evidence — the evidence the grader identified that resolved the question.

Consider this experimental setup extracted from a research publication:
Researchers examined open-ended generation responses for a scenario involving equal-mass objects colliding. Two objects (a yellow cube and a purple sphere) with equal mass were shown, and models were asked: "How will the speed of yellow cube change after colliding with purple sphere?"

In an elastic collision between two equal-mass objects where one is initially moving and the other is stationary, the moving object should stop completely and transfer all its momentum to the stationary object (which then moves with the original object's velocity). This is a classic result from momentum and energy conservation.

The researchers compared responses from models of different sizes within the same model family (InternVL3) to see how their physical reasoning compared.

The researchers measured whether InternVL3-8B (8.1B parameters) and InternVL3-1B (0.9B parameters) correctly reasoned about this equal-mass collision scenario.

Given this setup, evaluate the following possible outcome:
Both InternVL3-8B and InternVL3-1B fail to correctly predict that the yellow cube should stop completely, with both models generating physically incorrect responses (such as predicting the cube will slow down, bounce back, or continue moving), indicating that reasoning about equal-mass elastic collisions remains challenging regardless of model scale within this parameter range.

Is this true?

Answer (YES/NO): YES